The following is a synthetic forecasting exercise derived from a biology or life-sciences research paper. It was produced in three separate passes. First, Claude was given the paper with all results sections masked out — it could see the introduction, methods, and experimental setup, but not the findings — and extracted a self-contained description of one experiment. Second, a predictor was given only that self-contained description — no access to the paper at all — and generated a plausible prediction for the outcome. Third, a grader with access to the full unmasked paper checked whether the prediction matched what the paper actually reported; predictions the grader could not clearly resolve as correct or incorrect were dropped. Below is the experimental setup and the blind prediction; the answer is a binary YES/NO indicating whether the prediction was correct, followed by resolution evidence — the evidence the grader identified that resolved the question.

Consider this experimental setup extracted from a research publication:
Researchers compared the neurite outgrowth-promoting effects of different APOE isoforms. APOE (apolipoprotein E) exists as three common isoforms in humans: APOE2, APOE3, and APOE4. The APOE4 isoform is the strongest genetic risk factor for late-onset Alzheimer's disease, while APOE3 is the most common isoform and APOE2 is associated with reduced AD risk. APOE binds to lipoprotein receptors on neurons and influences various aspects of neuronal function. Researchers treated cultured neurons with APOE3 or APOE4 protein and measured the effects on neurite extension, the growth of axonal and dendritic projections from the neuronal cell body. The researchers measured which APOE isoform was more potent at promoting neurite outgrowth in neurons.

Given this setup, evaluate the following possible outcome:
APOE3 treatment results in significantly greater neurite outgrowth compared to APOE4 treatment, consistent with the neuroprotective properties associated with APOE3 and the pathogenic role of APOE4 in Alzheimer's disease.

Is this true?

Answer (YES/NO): YES